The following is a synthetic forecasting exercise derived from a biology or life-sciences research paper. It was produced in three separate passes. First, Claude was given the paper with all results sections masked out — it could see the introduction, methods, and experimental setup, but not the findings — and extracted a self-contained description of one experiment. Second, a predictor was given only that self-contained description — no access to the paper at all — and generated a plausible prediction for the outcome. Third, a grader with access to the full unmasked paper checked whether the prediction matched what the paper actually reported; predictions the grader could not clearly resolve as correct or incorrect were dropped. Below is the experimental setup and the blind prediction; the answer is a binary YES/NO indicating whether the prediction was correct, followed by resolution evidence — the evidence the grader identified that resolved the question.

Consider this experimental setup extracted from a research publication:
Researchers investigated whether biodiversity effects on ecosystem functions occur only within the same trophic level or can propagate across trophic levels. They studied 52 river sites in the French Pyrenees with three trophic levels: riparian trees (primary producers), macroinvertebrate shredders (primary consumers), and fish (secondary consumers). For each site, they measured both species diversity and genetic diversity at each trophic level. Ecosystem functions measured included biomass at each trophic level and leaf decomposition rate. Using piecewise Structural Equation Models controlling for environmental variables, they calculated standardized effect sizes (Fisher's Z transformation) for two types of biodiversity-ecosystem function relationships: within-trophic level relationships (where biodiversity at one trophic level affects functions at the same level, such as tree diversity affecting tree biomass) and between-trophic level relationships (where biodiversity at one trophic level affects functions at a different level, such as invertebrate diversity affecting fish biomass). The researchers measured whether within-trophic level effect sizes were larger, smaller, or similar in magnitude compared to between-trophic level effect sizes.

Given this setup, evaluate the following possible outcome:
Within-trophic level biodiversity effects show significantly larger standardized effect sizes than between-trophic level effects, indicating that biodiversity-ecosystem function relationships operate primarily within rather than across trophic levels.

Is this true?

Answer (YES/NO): NO